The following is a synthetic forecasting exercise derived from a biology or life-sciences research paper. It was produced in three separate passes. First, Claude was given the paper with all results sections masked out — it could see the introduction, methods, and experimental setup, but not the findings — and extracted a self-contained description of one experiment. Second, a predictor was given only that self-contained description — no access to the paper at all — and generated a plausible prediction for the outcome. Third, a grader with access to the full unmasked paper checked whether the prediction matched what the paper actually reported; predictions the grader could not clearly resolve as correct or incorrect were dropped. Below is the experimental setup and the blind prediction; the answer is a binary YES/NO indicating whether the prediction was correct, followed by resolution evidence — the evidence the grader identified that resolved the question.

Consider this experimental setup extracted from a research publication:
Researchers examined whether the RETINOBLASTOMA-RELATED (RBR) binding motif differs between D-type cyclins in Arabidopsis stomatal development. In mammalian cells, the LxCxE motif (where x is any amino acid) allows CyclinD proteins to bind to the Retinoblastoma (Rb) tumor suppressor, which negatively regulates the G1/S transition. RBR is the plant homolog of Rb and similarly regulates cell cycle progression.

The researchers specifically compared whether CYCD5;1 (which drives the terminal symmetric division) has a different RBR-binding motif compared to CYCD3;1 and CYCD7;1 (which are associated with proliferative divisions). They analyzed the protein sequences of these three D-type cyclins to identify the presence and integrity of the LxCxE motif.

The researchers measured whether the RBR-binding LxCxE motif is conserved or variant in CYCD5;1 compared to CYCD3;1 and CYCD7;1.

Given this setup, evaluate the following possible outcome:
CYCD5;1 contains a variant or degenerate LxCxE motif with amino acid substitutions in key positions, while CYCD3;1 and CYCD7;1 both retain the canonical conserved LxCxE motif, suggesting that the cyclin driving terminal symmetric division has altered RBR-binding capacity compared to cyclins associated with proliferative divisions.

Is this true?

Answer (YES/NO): YES